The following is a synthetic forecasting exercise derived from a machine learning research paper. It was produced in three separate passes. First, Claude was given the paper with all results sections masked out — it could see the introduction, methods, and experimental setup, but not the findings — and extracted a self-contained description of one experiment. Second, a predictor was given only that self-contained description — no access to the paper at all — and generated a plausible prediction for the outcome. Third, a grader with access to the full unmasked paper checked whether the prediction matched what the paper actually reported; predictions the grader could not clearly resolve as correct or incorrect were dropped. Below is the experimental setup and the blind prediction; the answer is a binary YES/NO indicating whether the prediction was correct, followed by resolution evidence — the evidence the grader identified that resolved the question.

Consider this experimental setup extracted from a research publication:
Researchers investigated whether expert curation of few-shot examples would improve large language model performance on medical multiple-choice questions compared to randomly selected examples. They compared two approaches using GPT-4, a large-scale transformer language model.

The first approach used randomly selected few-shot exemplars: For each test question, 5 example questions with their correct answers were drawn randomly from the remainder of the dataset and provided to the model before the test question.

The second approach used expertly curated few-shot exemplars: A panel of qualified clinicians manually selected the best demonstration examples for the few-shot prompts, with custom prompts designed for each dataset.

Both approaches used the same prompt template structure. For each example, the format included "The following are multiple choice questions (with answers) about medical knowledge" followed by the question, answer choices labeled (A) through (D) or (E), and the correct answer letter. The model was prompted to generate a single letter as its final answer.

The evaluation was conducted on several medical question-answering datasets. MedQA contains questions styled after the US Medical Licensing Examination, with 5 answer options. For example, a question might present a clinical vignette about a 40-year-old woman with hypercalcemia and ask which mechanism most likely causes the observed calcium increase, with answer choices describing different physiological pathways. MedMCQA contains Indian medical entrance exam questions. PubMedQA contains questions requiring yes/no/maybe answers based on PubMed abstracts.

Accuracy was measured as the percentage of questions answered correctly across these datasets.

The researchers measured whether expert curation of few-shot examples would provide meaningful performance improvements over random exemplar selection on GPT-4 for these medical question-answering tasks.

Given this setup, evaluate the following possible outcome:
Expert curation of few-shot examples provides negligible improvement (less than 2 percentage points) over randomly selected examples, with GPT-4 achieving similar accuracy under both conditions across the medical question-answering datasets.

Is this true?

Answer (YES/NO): YES